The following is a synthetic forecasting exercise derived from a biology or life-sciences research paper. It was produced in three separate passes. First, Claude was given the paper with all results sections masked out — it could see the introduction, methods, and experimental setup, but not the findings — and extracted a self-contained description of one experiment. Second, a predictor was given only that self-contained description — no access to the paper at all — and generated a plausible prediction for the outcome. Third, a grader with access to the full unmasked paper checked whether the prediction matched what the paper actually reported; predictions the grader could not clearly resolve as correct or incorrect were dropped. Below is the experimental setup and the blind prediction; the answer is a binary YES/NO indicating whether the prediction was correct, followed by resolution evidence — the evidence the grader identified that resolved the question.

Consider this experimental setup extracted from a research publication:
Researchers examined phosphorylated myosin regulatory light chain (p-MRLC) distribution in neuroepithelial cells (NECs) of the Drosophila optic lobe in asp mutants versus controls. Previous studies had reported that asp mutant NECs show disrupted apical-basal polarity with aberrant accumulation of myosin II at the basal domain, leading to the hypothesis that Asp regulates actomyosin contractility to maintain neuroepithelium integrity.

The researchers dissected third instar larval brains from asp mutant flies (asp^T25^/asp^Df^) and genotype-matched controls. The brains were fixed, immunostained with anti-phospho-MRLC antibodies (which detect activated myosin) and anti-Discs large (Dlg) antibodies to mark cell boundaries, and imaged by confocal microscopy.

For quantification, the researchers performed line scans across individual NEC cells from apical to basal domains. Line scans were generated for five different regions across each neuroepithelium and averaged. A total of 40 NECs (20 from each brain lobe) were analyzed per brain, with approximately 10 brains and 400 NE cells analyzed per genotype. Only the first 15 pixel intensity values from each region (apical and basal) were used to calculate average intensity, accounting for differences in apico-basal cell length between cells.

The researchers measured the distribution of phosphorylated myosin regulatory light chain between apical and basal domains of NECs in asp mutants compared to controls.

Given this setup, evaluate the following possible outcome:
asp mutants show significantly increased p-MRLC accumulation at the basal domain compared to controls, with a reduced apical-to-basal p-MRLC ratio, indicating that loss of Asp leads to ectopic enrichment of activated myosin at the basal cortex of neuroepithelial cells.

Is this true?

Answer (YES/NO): NO